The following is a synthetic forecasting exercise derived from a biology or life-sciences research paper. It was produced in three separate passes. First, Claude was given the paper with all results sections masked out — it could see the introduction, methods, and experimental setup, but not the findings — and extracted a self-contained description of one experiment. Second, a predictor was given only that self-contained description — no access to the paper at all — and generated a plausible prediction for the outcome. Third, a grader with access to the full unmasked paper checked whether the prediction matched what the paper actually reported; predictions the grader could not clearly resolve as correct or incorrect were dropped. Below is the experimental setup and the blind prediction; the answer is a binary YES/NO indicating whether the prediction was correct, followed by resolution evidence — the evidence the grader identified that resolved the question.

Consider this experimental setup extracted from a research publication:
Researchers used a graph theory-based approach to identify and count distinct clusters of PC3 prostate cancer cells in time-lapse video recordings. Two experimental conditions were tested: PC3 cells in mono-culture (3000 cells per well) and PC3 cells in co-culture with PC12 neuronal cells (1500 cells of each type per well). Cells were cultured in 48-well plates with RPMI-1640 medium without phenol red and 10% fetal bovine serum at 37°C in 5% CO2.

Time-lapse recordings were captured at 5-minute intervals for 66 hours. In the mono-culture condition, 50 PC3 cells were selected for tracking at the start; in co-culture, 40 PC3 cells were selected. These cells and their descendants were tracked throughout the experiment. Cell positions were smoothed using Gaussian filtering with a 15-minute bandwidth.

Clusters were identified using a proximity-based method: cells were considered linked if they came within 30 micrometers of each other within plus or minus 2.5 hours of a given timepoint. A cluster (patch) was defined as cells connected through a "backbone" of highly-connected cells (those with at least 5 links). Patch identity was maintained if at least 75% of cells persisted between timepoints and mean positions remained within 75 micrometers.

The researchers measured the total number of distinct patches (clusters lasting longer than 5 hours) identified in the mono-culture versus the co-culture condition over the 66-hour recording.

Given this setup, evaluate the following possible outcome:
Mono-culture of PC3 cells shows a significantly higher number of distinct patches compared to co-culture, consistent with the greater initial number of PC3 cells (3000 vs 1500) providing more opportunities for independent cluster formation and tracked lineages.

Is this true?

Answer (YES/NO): NO